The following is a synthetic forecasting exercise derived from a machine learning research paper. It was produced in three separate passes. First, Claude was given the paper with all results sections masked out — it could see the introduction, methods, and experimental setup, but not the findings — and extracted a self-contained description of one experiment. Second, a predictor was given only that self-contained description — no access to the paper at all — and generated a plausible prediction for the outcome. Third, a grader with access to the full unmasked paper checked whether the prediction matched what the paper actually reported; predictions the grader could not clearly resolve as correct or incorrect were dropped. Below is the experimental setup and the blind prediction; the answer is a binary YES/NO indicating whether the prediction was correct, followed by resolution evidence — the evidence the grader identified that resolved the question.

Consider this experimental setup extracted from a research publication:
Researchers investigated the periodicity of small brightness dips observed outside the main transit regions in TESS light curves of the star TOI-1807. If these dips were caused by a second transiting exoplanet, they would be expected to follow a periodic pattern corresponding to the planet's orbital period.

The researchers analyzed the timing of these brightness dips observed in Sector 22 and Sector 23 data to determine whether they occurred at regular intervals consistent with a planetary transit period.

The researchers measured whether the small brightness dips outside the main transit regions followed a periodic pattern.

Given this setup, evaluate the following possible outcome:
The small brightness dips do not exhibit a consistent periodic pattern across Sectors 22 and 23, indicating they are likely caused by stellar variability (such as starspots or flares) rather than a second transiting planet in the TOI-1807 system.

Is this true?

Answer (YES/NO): NO